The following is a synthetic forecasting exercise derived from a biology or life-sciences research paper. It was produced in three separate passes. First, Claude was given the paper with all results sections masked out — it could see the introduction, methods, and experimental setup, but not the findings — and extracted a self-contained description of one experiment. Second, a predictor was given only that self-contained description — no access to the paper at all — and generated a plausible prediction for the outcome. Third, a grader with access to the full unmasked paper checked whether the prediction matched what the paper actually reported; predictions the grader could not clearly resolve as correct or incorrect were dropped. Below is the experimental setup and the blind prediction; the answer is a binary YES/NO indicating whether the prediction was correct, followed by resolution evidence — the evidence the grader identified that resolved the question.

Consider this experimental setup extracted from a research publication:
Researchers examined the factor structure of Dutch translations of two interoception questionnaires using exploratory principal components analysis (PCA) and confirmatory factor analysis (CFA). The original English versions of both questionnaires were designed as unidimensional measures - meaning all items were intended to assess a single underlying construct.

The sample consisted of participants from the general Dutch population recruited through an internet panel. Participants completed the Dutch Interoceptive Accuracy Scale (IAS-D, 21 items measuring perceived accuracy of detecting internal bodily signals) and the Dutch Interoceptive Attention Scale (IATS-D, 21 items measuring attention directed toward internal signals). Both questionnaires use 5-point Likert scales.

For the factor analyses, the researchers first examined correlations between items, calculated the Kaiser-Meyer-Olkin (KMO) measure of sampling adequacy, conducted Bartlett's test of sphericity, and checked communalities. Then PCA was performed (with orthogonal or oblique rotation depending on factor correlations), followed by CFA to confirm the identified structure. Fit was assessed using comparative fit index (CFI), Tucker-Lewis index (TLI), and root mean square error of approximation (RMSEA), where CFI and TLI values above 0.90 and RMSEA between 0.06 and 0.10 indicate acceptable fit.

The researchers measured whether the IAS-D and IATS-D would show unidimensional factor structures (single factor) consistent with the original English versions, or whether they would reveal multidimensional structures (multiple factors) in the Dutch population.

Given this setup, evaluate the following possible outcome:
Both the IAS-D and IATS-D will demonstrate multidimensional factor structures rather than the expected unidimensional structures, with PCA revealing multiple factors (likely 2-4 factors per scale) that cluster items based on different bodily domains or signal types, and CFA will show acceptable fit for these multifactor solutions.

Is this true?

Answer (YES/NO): NO